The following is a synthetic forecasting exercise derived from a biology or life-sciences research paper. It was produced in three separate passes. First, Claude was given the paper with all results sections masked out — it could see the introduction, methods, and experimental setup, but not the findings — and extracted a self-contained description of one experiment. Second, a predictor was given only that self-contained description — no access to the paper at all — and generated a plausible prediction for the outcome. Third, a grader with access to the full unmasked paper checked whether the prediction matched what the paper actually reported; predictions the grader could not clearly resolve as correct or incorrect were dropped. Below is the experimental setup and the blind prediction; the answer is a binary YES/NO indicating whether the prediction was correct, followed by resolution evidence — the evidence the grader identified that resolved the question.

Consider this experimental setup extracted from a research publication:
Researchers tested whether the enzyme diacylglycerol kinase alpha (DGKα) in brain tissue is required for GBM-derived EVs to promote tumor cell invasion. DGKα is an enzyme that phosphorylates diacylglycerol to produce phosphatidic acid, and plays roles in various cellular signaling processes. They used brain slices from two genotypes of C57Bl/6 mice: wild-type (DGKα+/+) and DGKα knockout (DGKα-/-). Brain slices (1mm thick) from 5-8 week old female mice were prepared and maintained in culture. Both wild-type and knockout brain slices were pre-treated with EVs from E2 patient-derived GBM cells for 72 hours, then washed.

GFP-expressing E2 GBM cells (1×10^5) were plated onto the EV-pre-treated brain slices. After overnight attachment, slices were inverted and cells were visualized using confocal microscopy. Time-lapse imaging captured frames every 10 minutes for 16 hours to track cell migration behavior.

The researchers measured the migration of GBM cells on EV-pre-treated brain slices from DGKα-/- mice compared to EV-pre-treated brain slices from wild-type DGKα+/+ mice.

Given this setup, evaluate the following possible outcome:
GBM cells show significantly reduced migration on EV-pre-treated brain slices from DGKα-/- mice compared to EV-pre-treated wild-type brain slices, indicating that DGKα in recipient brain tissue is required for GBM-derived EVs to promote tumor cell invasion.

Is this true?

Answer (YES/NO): YES